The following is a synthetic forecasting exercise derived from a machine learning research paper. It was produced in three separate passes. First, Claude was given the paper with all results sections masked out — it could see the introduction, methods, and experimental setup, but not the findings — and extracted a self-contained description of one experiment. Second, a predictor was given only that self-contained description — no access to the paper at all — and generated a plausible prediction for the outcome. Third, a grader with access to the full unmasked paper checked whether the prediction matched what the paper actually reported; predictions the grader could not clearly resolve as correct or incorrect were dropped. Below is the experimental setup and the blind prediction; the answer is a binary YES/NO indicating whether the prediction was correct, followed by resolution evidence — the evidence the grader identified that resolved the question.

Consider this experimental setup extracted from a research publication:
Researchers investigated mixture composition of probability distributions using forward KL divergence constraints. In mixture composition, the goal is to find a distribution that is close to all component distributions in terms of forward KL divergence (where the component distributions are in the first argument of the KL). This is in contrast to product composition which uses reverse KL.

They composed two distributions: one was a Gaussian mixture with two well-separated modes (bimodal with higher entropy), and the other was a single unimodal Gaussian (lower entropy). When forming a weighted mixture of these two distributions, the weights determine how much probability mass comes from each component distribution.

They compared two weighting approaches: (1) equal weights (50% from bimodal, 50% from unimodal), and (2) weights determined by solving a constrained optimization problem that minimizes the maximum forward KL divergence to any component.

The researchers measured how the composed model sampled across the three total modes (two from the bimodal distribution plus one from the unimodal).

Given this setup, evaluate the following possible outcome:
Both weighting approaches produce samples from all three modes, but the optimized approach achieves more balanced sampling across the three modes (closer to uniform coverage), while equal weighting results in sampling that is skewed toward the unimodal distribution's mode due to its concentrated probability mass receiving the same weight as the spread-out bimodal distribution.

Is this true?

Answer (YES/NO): YES